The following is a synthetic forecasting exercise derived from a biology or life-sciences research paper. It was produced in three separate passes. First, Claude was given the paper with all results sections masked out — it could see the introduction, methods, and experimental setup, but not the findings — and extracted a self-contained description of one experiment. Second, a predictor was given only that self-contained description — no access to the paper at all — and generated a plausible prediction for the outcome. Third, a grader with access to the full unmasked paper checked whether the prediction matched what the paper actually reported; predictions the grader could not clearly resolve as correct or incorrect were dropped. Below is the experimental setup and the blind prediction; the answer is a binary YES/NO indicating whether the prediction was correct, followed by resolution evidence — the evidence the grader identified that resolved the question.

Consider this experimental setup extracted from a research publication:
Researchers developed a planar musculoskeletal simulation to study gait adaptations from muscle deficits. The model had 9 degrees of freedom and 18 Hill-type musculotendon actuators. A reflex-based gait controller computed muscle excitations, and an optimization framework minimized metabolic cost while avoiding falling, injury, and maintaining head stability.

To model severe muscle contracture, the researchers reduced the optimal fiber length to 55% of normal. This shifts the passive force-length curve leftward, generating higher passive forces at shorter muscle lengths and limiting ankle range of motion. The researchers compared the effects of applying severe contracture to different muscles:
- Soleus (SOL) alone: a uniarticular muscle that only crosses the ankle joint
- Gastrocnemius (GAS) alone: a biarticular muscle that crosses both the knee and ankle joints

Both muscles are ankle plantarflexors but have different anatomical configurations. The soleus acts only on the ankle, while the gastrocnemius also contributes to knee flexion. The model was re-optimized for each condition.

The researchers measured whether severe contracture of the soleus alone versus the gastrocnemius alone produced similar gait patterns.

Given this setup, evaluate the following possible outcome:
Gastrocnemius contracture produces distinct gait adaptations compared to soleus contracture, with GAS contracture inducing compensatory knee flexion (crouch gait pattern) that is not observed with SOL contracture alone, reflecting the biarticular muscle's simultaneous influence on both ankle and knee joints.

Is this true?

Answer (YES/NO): NO